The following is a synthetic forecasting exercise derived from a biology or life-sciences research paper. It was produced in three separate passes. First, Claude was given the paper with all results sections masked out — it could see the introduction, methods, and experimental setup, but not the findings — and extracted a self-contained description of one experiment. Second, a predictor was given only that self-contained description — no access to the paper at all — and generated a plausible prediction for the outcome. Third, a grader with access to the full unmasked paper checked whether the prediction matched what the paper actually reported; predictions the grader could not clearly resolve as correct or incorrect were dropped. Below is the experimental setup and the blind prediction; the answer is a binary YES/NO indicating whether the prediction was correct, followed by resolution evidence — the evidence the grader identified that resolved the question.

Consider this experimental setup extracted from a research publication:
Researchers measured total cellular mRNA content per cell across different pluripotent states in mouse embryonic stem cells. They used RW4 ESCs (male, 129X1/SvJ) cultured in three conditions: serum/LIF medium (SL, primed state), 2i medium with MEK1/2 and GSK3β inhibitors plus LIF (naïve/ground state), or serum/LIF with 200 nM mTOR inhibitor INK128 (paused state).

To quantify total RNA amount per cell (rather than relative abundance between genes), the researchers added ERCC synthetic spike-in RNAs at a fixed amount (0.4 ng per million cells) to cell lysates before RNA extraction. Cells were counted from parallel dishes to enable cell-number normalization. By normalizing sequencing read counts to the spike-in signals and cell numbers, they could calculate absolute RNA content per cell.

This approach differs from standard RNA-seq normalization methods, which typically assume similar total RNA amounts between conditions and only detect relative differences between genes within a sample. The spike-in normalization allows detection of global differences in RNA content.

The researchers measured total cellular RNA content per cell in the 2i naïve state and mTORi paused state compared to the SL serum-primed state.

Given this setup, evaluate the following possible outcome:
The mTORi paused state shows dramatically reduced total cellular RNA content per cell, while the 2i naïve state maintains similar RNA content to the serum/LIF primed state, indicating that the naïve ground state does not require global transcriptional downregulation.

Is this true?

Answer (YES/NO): NO